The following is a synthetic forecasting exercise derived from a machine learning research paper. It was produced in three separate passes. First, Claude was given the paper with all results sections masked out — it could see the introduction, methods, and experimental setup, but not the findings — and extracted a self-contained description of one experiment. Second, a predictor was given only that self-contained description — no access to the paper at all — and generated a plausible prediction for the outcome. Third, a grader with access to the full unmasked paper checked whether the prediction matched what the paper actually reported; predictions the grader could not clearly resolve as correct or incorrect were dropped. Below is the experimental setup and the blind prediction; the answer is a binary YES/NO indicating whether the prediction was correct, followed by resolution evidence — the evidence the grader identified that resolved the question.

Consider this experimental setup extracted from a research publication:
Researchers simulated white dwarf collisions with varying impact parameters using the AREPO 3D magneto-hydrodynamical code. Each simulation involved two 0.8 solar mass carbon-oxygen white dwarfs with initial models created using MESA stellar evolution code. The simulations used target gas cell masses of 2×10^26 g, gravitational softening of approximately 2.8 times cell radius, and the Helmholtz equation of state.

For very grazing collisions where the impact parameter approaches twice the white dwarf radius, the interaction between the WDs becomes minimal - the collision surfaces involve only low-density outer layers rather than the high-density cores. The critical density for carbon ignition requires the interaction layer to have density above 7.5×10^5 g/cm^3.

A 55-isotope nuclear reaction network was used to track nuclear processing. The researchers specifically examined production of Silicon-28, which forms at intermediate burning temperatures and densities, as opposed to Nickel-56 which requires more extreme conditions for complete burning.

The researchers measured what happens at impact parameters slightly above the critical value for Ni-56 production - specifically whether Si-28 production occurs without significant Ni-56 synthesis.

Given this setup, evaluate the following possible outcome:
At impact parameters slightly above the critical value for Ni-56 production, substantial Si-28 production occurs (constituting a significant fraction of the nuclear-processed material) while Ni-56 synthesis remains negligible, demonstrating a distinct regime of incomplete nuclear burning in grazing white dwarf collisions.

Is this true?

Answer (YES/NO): NO